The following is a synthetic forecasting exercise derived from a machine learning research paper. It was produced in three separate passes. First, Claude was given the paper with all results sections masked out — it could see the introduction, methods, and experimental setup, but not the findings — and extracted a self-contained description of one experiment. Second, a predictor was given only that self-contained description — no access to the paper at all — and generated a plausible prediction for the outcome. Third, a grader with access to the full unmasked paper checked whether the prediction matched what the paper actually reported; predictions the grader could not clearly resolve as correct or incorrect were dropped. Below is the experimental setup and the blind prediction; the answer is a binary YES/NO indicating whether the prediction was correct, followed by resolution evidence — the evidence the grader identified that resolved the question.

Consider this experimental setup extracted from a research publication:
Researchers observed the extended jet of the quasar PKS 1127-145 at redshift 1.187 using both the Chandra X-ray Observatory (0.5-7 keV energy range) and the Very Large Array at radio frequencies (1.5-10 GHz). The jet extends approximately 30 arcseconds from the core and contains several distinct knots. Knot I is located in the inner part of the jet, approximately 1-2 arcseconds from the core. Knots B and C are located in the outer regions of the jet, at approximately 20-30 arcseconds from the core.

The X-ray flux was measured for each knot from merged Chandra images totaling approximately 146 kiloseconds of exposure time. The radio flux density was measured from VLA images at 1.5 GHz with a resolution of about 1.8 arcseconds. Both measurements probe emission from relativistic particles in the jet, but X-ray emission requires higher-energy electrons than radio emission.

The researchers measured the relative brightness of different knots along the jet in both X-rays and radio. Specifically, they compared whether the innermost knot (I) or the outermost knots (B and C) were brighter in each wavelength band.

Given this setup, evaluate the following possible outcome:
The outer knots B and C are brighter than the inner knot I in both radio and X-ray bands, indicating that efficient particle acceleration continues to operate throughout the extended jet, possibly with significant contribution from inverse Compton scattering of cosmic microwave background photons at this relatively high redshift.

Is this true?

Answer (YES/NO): NO